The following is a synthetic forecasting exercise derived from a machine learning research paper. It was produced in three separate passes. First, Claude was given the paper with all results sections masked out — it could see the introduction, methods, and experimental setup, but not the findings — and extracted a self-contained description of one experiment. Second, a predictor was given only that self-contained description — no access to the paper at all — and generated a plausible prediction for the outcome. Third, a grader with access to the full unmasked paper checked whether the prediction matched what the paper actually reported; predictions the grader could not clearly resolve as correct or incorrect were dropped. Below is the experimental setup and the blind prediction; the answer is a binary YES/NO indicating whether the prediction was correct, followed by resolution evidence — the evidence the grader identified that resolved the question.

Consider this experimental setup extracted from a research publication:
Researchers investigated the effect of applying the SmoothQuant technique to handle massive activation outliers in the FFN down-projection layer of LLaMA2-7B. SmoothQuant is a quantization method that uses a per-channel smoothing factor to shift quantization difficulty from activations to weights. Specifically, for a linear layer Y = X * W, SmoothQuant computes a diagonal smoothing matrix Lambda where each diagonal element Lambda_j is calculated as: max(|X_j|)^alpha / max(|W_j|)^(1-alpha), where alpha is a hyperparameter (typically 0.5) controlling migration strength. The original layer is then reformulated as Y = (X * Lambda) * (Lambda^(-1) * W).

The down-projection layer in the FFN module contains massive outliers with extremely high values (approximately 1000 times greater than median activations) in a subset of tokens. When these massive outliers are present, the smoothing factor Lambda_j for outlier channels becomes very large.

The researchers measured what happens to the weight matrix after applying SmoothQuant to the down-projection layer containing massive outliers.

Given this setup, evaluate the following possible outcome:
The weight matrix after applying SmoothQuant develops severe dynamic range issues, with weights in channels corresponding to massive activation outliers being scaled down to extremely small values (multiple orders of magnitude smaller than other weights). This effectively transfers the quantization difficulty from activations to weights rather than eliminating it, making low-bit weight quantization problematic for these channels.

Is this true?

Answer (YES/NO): NO